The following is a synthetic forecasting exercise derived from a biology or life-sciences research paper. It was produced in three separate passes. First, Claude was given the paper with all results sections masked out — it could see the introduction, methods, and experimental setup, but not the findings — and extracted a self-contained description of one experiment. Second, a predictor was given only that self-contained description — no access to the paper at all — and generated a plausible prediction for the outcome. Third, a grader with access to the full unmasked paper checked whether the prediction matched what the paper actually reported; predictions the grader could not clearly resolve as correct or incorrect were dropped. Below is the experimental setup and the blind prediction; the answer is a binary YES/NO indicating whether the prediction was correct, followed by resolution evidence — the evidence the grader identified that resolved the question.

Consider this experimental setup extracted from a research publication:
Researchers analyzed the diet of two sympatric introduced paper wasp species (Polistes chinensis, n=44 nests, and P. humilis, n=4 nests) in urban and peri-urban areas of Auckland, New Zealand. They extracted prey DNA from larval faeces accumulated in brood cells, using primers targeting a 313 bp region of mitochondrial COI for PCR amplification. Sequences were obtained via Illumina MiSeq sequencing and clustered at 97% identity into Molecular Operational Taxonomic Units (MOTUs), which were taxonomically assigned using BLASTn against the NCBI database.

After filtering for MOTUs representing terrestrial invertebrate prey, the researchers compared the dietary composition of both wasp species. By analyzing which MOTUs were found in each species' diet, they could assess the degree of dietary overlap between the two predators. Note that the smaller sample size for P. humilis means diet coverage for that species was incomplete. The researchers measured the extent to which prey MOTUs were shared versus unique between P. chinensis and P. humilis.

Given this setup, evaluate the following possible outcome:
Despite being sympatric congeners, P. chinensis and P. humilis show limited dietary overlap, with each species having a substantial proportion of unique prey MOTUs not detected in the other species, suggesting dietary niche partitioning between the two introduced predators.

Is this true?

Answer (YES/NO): NO